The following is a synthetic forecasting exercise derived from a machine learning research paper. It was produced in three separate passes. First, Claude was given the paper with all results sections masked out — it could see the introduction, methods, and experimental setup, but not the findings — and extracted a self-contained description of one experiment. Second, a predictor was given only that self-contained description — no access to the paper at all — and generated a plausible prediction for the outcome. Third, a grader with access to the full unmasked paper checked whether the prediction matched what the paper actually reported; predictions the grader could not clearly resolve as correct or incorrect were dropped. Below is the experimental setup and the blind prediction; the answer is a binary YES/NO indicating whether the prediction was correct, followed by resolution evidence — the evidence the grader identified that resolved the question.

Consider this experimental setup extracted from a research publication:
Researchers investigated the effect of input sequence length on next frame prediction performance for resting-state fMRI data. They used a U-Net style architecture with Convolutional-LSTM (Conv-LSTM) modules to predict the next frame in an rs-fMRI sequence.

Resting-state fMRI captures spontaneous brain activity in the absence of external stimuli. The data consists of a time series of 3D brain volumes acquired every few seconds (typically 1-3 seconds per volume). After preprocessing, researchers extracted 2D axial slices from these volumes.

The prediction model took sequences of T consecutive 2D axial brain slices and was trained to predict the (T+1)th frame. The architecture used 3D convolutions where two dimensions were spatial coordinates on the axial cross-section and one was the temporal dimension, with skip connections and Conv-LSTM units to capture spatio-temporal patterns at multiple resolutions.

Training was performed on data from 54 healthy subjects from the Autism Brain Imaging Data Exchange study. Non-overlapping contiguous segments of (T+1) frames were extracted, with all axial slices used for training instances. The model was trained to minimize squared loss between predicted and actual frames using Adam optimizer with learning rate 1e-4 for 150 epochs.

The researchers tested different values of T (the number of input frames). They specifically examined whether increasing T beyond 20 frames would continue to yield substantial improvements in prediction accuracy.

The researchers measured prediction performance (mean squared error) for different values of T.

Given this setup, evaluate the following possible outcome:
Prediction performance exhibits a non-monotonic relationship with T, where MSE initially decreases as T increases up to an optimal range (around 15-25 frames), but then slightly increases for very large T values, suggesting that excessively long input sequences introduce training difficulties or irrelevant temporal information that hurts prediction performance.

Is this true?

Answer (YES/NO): NO